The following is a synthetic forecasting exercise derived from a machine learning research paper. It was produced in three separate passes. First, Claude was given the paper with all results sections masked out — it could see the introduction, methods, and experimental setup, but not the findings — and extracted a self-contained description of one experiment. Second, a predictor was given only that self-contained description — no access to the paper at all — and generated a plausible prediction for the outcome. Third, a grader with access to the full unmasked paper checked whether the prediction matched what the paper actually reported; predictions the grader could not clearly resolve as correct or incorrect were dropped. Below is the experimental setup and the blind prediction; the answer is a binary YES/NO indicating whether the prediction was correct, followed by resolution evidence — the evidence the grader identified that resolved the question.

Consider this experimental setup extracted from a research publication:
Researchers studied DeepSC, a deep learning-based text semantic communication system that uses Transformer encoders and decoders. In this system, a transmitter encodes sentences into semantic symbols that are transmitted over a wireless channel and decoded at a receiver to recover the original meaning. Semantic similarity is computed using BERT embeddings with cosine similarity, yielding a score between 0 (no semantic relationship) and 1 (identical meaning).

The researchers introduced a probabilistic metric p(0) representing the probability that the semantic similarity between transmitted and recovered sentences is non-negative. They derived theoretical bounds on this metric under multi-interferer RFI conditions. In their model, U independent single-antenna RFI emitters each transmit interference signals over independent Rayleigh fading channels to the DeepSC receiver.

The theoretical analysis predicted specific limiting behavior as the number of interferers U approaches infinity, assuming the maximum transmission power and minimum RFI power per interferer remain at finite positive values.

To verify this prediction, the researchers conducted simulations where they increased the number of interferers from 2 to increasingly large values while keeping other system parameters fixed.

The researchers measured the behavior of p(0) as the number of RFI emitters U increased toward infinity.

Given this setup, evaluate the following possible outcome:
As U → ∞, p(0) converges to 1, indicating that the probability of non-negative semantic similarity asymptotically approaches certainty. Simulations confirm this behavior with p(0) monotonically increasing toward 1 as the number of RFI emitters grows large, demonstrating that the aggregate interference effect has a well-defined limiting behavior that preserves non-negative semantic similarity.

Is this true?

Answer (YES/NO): NO